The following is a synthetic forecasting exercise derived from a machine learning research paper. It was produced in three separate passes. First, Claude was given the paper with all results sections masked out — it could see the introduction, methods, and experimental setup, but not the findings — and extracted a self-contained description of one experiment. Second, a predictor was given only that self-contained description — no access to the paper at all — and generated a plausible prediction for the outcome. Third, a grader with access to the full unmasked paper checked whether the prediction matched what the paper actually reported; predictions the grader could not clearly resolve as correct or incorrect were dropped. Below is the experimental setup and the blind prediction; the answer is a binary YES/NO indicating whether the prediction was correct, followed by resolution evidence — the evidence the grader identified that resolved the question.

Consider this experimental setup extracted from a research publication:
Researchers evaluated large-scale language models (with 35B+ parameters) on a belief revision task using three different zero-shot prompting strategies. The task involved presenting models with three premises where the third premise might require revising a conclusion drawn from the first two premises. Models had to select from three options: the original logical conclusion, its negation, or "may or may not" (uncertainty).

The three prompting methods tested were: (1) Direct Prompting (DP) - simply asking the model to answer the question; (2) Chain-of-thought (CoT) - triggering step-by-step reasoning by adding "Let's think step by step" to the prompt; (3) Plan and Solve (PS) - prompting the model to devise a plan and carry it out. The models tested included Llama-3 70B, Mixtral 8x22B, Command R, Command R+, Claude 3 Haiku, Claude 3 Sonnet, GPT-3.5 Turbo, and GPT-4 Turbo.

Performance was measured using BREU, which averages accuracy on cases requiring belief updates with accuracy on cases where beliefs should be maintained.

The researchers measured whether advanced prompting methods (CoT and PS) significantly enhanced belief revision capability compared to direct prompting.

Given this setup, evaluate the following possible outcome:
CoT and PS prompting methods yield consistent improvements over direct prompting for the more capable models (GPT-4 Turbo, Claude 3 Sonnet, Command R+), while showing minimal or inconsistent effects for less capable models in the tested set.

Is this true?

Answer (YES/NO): NO